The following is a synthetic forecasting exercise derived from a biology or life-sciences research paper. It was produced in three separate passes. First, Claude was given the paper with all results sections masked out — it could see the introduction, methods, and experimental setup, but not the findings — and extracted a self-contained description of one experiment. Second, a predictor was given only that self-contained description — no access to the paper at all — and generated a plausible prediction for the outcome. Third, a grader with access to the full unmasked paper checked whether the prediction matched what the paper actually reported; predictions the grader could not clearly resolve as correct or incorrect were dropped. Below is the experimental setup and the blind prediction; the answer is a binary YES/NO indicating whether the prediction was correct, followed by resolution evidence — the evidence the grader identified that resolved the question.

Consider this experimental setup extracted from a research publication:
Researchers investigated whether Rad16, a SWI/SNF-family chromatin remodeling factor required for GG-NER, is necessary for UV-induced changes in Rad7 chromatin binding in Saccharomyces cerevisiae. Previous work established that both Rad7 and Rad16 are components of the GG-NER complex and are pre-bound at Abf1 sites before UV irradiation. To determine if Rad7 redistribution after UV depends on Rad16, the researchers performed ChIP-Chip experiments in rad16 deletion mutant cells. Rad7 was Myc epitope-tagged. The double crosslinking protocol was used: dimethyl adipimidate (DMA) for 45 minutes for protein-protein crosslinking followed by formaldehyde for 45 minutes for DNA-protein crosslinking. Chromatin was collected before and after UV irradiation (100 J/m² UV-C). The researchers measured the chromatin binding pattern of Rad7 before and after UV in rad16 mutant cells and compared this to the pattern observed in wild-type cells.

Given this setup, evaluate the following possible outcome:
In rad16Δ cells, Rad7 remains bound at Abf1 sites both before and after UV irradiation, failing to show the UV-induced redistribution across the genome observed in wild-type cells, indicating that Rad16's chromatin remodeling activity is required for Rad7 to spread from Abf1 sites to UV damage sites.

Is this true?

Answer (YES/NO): NO